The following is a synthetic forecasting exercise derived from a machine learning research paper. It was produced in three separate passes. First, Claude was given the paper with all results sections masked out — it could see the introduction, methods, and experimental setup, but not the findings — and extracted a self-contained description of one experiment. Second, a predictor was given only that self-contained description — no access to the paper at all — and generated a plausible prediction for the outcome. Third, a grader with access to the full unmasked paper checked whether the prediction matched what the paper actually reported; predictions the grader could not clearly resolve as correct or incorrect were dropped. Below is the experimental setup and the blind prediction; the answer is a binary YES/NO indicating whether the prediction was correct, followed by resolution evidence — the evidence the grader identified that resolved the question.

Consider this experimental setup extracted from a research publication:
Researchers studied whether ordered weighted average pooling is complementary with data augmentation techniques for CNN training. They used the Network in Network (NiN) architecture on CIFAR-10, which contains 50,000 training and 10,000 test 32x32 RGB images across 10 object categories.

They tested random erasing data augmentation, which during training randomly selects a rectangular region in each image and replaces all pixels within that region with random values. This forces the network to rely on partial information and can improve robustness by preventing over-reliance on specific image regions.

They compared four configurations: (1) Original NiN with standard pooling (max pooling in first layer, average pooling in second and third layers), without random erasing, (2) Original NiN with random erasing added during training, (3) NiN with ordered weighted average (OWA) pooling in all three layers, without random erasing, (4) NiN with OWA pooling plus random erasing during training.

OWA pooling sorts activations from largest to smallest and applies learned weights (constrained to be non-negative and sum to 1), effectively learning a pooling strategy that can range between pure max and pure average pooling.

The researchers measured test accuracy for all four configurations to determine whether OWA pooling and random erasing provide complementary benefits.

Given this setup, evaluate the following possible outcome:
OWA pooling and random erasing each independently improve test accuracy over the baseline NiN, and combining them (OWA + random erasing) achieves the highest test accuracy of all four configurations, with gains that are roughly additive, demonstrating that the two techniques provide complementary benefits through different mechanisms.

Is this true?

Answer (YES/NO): NO